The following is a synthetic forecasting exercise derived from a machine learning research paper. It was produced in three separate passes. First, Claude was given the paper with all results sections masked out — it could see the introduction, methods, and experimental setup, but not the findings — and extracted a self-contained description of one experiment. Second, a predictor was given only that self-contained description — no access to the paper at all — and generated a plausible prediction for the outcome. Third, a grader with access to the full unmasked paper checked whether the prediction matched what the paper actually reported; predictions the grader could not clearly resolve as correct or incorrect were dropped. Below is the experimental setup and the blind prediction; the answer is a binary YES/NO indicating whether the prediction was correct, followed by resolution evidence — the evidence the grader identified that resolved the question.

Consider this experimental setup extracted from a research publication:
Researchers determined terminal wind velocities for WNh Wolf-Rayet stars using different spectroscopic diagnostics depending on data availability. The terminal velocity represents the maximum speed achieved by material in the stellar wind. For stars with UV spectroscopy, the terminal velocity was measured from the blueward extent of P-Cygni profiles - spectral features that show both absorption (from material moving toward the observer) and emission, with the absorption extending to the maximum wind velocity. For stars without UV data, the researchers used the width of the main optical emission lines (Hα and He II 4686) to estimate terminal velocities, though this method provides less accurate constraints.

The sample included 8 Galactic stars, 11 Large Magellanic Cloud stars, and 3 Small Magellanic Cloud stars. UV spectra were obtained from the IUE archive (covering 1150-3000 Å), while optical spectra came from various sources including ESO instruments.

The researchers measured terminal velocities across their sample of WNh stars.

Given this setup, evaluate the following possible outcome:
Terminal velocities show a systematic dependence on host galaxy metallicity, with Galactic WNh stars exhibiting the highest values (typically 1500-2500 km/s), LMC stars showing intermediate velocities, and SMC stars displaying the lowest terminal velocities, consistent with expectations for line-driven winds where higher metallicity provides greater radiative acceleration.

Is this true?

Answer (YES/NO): NO